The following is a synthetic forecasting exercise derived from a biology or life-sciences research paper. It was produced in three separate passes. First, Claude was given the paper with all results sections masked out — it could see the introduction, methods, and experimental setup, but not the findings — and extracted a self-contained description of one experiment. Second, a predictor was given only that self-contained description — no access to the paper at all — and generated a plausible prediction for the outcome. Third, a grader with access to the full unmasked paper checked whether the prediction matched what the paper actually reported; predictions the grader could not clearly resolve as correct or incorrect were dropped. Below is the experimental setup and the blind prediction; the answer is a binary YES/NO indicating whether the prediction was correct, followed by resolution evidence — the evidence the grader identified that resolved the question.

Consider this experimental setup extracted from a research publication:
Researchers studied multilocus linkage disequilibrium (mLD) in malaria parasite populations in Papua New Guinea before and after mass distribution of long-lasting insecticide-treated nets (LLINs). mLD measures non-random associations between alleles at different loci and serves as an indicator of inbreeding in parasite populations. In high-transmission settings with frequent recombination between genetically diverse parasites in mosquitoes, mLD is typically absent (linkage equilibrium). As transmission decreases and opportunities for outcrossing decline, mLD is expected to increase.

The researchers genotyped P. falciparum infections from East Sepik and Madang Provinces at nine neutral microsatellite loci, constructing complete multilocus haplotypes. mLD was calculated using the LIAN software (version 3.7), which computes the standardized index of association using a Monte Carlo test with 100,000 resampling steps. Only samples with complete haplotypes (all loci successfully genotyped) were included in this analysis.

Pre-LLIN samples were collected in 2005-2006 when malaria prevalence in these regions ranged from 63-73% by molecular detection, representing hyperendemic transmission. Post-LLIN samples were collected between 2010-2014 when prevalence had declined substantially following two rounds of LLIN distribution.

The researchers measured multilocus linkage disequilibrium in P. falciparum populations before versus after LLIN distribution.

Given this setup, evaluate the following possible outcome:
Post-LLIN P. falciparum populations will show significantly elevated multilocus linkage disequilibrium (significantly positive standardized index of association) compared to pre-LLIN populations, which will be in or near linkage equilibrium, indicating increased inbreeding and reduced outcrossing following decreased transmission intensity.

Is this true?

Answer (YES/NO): YES